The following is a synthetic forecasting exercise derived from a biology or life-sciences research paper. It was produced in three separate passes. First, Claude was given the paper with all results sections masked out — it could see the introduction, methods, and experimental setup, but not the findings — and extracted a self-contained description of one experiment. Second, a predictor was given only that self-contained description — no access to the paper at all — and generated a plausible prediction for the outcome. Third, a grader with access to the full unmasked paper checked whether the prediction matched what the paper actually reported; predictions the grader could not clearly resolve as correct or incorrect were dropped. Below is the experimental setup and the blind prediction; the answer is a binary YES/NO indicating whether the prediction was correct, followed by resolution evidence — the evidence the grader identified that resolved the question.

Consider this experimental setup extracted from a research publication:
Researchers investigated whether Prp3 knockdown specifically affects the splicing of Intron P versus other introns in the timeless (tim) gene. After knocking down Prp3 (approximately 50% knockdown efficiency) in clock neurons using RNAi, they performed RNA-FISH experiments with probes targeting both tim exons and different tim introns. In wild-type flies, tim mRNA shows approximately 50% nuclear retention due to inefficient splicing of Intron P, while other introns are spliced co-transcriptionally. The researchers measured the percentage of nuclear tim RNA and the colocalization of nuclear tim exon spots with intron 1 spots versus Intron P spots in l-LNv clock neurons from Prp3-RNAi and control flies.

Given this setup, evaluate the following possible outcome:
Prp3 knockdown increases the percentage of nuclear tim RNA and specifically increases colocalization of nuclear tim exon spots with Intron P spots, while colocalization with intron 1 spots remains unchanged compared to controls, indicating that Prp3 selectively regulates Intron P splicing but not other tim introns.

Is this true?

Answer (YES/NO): YES